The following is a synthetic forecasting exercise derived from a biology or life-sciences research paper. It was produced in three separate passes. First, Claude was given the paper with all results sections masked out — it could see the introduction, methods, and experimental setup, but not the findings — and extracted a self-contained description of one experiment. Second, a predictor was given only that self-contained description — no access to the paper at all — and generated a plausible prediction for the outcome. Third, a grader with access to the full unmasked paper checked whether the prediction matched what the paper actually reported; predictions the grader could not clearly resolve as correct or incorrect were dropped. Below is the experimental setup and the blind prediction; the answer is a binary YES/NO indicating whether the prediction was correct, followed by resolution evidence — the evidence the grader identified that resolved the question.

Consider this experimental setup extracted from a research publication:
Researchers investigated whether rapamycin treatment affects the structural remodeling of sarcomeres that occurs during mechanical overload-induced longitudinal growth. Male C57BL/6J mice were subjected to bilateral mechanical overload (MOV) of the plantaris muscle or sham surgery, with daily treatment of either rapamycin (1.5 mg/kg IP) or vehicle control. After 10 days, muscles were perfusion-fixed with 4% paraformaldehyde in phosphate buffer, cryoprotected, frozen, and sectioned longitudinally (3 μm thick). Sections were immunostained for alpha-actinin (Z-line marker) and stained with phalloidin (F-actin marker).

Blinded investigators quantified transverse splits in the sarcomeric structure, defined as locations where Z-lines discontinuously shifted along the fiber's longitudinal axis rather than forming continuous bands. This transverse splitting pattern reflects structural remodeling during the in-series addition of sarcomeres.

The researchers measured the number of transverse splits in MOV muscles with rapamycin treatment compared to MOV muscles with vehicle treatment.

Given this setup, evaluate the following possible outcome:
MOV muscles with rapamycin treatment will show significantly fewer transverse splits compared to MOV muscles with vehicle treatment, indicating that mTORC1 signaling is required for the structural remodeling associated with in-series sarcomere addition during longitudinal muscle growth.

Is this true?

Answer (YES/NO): NO